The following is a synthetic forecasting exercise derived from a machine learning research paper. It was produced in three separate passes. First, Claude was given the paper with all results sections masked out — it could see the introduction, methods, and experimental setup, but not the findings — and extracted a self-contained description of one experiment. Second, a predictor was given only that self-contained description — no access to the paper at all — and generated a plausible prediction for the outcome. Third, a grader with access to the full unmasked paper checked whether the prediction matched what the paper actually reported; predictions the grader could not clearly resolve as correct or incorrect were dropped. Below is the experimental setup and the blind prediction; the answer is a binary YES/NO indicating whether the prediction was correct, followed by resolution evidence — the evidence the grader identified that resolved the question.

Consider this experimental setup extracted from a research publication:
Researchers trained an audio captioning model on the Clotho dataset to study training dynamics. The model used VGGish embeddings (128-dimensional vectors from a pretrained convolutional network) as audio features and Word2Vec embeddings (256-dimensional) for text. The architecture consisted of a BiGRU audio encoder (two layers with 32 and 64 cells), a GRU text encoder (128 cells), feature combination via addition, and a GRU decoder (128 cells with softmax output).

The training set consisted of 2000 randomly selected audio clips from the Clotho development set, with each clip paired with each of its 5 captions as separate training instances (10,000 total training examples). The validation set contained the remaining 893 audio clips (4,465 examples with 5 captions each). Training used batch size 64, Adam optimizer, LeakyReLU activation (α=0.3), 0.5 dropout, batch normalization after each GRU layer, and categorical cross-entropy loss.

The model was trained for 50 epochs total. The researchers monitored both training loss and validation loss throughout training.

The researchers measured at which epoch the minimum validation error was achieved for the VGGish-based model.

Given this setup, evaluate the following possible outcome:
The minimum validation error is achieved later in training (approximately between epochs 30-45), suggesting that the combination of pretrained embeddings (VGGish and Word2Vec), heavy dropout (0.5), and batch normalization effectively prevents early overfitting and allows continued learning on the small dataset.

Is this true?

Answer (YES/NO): YES